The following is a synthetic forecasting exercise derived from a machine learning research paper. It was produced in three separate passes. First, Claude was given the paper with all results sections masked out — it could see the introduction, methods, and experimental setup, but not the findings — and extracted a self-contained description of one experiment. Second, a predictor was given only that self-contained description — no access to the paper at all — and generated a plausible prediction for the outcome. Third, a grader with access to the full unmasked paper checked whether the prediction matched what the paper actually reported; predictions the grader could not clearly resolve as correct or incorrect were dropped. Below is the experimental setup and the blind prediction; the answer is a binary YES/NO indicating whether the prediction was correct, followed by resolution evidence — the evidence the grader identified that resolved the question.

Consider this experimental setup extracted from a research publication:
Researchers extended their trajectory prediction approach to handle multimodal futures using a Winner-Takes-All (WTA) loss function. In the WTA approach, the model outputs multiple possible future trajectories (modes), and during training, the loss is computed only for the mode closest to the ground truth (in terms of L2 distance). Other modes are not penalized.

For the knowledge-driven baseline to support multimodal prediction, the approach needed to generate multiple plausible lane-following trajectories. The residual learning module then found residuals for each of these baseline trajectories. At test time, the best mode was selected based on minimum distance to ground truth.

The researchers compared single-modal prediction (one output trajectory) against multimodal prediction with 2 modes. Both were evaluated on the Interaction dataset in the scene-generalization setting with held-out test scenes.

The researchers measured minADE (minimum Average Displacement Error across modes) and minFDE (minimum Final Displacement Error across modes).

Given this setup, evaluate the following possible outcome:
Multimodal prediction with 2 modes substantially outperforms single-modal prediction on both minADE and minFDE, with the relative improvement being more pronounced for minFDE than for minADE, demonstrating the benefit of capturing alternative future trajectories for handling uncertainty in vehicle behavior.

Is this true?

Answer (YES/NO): YES